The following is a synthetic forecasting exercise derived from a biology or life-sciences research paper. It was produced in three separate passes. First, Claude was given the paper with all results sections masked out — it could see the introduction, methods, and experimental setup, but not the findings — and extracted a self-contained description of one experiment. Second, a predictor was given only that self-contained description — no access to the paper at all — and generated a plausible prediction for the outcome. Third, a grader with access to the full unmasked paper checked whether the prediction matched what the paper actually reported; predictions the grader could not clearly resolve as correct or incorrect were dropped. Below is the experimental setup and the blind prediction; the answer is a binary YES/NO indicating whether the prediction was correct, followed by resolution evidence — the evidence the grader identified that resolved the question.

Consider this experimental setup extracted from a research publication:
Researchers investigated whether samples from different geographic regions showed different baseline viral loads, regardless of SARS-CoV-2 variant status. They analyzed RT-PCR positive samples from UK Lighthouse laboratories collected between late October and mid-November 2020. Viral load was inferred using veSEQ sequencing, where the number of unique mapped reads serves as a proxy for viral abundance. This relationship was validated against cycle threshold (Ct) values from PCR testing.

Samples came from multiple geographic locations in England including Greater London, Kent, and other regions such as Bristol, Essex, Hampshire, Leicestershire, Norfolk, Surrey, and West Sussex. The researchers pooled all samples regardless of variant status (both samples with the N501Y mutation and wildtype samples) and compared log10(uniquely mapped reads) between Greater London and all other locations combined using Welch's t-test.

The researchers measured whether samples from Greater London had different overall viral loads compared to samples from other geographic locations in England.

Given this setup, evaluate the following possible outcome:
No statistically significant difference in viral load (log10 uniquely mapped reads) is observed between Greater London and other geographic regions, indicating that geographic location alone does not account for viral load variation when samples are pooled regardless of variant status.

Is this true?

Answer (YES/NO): NO